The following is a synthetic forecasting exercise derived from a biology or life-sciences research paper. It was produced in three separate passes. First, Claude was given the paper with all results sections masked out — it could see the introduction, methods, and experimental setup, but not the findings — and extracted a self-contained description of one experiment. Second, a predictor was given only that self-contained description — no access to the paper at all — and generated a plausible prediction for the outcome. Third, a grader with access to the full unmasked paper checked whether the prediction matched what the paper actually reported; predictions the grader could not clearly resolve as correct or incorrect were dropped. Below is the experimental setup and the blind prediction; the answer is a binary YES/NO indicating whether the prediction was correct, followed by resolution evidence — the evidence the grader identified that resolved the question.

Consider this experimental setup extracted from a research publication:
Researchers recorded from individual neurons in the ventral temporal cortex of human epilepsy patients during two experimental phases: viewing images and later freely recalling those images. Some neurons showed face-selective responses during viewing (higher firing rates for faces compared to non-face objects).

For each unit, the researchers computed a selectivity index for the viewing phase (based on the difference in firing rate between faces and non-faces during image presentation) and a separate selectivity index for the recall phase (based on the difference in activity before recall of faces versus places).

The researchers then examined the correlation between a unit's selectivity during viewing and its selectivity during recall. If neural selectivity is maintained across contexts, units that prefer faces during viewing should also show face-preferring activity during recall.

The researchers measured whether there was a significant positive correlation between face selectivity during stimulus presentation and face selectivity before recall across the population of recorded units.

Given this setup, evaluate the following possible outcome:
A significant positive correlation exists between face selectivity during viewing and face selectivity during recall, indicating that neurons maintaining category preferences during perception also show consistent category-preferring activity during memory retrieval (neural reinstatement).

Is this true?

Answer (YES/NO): YES